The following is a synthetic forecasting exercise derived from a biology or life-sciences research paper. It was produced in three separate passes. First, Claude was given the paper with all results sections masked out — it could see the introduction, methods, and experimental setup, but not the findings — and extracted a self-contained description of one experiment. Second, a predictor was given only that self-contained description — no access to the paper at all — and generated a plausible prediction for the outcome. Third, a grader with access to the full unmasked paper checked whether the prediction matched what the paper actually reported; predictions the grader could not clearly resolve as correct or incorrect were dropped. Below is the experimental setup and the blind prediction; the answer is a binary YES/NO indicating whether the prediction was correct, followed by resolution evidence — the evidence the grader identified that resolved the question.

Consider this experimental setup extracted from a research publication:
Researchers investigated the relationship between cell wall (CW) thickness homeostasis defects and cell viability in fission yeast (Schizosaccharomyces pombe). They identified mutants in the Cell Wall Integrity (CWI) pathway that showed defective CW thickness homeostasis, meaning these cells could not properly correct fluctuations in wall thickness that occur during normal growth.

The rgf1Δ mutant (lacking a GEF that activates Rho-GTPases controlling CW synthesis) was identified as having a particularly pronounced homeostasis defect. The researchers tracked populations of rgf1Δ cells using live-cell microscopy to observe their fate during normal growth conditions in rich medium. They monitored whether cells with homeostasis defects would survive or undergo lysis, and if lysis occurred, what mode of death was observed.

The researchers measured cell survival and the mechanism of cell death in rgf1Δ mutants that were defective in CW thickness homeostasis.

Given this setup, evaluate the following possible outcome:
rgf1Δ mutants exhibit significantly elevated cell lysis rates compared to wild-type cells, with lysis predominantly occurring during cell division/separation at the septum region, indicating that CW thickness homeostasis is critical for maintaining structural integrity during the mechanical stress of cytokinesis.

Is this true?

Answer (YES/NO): NO